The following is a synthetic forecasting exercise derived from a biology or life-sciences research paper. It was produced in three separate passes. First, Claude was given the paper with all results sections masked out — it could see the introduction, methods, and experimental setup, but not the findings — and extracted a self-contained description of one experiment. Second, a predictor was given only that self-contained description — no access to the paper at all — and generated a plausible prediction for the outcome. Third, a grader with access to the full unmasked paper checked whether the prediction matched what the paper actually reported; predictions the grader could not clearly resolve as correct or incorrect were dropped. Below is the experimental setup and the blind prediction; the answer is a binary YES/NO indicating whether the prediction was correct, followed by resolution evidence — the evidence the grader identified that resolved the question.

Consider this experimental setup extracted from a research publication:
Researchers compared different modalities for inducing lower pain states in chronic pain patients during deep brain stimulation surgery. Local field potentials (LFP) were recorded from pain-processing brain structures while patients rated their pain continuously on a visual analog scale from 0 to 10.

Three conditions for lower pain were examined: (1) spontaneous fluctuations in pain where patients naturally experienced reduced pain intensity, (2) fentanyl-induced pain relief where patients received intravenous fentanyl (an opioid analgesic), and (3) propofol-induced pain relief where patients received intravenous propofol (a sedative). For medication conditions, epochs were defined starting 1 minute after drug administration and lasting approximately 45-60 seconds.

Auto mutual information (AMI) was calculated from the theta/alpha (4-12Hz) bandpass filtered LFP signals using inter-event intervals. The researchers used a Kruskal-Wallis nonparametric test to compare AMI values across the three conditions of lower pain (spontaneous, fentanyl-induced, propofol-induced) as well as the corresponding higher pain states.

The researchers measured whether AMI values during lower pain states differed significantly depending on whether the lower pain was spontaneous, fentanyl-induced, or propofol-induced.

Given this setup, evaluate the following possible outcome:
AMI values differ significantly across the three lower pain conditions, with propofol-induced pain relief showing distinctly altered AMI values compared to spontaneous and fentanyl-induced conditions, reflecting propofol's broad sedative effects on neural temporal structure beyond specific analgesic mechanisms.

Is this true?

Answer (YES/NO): NO